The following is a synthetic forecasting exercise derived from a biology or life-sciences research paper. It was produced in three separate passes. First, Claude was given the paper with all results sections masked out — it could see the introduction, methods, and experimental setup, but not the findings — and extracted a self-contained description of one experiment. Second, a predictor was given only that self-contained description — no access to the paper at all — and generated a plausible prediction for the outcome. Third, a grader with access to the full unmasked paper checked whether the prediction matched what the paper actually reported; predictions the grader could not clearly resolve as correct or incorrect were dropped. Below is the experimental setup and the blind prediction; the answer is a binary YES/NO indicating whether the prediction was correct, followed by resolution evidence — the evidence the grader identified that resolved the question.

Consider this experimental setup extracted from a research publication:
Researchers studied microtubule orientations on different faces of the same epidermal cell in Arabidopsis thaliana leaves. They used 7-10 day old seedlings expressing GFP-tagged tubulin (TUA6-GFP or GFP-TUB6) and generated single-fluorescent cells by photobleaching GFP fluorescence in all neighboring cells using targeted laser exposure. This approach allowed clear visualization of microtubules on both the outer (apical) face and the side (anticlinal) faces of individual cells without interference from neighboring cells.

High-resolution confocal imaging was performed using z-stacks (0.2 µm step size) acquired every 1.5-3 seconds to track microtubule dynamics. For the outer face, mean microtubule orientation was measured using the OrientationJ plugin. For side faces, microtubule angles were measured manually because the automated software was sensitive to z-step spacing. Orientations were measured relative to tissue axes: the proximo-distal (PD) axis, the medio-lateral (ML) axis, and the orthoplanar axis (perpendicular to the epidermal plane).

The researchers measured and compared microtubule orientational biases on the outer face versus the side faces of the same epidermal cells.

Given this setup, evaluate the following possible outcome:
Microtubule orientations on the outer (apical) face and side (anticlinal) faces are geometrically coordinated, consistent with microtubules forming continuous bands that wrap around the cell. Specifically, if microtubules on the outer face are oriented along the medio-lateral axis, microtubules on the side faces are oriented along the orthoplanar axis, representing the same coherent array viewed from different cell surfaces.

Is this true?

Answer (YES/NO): NO